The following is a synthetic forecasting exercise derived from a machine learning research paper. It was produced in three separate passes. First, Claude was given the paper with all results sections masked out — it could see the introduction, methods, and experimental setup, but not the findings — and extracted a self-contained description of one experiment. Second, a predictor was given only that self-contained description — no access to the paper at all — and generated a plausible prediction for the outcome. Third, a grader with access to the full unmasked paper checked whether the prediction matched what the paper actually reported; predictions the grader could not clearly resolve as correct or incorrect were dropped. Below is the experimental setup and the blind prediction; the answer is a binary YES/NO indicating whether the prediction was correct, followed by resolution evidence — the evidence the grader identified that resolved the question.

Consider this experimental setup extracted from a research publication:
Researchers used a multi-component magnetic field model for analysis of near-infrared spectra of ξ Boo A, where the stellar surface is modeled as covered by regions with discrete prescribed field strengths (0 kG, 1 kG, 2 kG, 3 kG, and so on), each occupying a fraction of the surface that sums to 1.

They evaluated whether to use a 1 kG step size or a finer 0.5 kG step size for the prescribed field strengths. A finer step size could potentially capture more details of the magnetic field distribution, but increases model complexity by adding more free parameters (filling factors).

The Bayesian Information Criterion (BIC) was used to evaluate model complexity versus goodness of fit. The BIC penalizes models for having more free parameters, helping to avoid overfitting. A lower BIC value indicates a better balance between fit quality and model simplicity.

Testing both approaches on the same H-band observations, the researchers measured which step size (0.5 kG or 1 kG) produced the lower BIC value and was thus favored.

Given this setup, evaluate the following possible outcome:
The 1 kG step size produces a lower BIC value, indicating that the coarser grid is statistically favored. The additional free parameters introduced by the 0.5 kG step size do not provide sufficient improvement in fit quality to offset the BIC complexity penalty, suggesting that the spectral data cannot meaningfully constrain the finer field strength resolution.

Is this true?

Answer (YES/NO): YES